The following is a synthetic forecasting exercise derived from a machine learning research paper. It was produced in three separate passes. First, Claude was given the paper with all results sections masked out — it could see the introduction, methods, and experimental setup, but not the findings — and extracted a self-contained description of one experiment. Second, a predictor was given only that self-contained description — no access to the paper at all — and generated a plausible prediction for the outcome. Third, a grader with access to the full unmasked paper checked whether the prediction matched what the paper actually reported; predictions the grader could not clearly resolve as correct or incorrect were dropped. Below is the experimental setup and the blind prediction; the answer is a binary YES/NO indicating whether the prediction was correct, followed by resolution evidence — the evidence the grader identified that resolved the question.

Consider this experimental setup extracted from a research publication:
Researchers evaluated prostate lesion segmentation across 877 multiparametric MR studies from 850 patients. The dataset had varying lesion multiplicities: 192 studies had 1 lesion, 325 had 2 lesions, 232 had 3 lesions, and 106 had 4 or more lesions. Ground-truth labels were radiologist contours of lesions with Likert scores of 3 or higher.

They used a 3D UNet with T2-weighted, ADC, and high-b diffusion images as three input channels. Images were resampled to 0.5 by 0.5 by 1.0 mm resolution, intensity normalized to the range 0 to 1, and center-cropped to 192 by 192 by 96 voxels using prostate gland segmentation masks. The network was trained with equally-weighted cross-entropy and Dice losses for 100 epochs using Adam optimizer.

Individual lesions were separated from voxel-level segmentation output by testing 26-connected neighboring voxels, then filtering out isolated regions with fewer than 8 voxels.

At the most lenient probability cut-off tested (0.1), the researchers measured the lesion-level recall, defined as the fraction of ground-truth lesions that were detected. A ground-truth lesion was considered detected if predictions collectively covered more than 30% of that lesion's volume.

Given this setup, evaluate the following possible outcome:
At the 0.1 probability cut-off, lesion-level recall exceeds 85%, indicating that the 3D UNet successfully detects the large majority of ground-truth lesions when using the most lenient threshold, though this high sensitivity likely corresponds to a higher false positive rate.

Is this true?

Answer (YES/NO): NO